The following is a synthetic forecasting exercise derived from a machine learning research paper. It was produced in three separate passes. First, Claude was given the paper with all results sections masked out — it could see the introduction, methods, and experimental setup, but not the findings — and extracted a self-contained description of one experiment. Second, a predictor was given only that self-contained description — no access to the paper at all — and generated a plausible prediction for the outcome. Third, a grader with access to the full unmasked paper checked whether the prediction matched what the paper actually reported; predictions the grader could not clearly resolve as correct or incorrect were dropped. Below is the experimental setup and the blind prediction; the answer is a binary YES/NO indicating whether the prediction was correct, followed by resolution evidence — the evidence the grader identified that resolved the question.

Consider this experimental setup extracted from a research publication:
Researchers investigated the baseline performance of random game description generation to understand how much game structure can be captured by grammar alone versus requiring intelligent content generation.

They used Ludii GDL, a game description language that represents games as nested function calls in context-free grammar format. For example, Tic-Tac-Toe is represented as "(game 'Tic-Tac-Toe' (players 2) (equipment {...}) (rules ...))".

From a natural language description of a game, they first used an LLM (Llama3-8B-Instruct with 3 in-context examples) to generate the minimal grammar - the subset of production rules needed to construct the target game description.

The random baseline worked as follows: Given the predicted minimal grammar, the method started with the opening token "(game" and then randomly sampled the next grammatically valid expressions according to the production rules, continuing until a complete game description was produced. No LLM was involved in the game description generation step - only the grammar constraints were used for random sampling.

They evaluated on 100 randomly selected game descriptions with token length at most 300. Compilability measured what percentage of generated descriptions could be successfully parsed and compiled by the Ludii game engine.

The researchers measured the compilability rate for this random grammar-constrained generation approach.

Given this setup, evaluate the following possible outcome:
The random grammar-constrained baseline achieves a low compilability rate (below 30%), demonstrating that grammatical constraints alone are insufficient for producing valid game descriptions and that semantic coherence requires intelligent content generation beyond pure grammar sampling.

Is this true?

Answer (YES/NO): YES